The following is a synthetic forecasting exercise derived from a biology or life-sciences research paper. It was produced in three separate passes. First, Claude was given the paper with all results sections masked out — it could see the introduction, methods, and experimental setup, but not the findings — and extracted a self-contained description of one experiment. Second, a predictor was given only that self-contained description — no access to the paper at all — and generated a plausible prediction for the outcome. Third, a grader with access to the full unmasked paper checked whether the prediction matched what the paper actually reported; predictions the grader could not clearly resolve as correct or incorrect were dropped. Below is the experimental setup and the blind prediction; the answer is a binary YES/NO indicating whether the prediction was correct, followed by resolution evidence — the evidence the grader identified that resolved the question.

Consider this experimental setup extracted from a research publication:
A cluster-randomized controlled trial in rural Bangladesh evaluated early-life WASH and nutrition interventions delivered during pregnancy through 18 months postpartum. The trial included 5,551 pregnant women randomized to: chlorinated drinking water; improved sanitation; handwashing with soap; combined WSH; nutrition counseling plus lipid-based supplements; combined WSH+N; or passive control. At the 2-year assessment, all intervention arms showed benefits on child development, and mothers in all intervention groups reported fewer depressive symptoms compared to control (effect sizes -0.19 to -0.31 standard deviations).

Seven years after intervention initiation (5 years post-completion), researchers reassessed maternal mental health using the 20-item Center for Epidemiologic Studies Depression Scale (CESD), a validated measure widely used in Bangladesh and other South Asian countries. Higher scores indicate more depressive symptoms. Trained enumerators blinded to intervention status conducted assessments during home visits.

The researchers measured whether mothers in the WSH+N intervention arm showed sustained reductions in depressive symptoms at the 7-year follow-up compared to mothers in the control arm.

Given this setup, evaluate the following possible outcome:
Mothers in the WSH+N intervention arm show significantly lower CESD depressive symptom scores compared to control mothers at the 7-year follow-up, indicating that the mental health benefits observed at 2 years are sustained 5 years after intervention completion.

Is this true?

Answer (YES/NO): YES